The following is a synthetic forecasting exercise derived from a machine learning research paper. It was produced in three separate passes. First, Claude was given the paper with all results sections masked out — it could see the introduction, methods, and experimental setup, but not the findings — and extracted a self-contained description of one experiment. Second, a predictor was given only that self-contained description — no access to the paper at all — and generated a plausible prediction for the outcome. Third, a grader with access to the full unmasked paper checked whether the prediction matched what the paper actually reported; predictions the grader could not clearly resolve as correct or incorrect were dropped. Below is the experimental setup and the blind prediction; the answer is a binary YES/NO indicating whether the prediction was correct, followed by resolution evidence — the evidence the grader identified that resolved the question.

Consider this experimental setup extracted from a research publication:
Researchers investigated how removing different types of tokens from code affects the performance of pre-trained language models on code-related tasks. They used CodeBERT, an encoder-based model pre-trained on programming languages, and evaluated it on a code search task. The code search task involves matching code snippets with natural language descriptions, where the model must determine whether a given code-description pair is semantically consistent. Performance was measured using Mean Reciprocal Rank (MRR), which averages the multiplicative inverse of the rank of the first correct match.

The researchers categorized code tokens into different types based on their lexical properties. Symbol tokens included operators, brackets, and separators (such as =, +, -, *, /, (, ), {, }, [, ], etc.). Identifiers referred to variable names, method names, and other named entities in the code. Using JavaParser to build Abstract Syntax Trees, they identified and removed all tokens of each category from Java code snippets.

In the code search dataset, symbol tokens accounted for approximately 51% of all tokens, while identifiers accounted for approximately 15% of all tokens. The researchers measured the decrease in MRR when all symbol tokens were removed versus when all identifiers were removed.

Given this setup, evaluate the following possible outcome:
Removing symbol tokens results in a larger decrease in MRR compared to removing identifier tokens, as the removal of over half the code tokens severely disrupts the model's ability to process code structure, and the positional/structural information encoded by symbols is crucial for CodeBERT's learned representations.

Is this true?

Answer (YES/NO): NO